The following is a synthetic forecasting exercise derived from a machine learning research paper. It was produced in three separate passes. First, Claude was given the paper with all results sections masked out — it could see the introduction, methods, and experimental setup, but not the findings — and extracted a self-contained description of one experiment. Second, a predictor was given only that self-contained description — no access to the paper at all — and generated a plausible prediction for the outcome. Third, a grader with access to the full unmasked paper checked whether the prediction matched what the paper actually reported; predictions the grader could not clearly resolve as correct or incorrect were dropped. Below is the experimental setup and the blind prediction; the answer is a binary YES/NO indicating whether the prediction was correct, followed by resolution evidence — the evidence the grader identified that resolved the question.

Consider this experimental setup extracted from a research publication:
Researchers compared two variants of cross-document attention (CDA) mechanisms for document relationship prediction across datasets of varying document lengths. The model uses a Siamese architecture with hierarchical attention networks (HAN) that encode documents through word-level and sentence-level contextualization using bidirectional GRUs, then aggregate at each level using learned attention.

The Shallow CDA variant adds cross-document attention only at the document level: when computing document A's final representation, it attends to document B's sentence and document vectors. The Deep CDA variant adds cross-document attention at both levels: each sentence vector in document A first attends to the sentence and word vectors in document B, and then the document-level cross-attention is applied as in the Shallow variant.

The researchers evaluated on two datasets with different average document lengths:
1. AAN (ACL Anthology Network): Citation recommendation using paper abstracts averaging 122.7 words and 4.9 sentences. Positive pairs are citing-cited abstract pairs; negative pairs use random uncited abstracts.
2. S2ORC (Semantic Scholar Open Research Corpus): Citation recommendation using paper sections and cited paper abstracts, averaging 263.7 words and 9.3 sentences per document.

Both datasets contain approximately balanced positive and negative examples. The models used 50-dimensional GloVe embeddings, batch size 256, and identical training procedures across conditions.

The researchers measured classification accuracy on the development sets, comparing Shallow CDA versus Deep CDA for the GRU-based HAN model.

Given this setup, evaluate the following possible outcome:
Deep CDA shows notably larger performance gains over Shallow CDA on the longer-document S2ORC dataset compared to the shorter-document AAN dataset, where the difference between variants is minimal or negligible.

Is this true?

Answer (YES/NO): YES